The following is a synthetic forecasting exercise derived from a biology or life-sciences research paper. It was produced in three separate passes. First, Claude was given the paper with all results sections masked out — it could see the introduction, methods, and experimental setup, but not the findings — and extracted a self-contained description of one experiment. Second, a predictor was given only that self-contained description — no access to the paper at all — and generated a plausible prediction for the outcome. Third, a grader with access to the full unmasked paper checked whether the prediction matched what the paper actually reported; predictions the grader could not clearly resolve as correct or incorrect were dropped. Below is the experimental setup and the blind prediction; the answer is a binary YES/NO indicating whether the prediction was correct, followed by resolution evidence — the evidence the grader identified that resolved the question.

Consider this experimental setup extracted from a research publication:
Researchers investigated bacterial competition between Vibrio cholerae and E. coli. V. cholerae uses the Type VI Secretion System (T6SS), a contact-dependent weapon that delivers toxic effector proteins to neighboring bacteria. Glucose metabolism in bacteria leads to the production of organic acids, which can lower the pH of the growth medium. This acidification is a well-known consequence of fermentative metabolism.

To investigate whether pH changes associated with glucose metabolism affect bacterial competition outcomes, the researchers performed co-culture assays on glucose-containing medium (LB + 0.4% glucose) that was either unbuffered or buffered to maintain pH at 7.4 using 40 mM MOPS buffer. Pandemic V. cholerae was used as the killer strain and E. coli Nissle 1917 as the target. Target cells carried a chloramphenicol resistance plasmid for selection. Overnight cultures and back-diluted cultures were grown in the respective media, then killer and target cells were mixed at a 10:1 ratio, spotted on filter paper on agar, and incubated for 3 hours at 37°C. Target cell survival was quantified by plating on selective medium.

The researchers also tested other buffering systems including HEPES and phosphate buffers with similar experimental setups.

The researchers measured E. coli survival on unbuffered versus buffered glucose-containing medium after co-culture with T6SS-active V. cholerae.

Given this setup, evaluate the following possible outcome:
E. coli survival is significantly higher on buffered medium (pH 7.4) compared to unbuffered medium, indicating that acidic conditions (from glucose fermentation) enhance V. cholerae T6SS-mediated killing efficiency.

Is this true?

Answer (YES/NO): NO